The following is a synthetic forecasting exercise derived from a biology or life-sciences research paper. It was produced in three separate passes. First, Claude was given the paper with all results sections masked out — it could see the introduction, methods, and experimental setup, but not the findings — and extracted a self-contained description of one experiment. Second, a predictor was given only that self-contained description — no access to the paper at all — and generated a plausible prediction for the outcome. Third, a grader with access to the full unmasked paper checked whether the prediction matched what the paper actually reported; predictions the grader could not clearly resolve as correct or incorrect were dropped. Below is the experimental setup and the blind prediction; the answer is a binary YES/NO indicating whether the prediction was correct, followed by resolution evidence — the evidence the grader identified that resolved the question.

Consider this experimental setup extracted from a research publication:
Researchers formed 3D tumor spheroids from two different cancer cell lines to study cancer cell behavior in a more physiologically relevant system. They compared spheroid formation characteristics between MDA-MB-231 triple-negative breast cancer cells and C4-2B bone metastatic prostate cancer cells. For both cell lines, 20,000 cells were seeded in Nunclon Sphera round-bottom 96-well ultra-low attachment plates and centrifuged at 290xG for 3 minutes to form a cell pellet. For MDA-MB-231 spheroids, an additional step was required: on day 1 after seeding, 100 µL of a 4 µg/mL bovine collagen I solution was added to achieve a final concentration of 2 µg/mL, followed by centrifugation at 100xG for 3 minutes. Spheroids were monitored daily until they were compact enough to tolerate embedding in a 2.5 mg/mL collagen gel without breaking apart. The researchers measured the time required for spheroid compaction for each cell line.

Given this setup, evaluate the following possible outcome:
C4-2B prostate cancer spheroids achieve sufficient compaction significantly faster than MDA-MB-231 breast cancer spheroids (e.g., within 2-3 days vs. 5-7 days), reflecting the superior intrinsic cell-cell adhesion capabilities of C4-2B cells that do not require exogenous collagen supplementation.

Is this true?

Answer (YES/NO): NO